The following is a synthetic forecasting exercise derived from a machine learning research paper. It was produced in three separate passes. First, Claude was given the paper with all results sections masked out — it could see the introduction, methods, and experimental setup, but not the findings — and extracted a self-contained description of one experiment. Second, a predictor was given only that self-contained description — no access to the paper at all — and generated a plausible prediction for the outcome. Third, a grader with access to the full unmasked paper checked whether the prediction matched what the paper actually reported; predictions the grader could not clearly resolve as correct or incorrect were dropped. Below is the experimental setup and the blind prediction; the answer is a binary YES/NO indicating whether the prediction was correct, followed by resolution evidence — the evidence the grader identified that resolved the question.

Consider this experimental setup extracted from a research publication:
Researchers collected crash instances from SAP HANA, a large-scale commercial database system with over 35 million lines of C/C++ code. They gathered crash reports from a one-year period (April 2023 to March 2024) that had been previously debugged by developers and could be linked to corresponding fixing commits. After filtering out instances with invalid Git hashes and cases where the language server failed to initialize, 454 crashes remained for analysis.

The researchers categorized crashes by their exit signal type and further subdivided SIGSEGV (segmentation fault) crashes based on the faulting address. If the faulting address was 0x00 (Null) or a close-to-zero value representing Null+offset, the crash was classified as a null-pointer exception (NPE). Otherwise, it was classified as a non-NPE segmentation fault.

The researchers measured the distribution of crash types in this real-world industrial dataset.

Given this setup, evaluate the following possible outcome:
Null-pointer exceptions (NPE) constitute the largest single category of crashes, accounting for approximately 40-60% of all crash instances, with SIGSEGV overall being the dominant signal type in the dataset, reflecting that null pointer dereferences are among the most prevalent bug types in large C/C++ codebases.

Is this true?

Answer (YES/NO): NO